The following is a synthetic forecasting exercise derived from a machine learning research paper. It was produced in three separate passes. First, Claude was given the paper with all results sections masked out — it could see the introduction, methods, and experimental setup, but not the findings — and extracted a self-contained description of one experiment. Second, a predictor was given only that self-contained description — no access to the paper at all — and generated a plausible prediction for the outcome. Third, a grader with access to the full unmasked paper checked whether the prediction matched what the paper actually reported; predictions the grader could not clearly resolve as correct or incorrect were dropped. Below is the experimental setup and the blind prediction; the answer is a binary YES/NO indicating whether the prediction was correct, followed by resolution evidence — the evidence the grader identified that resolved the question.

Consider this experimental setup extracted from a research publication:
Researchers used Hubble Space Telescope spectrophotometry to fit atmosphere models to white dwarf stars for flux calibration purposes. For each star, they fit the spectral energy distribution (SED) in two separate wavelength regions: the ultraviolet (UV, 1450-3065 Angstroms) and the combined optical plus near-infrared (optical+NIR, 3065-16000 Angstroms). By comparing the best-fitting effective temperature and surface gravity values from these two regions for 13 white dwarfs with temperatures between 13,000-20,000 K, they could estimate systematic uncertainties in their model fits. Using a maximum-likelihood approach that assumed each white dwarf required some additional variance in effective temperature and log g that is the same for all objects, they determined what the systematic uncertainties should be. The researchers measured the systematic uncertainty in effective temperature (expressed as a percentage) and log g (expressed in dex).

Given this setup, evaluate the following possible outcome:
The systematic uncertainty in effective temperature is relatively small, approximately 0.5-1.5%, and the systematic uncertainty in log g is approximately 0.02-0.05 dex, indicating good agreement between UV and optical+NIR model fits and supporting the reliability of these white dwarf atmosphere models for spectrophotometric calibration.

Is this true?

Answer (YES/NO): NO